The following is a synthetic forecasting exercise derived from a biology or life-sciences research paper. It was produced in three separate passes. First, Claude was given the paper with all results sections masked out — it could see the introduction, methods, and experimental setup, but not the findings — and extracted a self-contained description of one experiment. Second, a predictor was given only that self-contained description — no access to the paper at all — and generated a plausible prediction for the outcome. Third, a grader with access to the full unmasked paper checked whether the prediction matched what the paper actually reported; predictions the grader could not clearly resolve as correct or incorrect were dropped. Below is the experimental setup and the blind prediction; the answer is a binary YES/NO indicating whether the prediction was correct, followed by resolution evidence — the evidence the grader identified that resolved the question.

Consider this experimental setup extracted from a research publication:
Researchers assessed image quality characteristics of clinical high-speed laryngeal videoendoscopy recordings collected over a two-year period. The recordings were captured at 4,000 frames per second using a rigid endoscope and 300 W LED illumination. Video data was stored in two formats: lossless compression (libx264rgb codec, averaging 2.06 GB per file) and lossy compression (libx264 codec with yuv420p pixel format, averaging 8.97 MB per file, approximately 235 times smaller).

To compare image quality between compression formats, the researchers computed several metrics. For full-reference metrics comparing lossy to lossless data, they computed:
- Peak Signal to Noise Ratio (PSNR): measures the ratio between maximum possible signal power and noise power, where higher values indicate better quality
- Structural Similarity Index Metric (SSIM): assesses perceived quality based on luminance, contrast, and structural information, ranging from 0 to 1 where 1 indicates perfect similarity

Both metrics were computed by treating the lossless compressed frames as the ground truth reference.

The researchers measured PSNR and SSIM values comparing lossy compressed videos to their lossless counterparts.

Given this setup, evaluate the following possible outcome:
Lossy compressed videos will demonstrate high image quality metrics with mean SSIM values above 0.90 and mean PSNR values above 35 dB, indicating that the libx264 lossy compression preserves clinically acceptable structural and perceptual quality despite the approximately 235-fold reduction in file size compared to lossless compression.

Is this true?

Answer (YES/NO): YES